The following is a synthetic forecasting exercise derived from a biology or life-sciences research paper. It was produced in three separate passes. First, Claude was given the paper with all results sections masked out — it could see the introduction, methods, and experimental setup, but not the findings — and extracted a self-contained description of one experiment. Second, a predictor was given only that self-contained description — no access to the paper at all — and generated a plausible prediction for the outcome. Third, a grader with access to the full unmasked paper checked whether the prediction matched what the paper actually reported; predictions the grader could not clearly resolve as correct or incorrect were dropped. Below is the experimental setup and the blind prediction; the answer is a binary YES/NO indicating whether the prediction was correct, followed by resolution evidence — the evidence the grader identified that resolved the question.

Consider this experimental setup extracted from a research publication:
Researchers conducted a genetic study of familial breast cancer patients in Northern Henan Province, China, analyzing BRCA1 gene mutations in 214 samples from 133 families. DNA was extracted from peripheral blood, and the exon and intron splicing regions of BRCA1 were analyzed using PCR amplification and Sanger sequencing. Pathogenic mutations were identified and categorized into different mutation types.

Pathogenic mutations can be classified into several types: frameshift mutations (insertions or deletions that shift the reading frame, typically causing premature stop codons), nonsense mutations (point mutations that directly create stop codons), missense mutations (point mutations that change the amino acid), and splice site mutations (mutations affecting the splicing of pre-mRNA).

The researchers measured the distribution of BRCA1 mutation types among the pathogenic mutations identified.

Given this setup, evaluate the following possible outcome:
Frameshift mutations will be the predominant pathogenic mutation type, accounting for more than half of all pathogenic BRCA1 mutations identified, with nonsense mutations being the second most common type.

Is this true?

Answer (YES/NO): NO